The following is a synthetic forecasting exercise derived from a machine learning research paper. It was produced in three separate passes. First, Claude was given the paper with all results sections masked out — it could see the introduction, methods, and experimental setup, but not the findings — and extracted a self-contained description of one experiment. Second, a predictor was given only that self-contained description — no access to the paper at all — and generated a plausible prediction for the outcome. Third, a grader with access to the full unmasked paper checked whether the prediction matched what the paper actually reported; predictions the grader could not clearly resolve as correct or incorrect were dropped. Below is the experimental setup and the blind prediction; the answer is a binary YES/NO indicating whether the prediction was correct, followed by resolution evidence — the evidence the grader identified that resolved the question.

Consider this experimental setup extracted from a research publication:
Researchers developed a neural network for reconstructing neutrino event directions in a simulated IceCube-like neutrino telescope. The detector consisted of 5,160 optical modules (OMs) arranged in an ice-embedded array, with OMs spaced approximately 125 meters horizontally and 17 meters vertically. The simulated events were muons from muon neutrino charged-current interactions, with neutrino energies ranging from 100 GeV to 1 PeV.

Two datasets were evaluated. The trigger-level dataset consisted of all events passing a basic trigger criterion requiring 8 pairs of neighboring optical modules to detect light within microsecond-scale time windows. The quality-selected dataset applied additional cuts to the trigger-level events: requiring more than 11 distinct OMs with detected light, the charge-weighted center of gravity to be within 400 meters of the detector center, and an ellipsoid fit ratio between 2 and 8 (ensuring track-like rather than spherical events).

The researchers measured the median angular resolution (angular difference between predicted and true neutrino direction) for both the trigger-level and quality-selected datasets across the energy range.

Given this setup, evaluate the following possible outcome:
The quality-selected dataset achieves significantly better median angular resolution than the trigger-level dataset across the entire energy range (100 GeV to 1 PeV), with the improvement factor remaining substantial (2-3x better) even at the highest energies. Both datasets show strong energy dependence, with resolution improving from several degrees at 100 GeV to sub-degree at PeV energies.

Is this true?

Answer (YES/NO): NO